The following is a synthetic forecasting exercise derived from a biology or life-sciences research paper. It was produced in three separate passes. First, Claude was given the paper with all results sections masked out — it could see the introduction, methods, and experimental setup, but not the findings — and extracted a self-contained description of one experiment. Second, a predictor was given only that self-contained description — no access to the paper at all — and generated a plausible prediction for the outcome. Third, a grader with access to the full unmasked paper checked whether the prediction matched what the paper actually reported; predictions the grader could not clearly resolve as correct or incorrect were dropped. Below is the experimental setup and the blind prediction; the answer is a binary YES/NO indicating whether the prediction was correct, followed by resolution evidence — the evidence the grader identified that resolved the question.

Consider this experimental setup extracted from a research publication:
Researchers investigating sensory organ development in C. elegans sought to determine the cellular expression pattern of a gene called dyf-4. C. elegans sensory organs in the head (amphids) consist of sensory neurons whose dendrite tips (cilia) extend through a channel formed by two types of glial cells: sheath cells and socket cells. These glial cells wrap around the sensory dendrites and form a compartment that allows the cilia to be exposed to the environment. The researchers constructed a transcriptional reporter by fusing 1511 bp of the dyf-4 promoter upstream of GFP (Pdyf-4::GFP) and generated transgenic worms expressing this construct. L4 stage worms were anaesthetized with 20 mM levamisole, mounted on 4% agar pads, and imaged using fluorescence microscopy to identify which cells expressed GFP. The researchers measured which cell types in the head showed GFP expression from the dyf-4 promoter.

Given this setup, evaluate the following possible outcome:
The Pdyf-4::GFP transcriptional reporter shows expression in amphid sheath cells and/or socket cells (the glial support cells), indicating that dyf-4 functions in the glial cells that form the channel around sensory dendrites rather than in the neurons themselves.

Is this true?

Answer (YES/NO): YES